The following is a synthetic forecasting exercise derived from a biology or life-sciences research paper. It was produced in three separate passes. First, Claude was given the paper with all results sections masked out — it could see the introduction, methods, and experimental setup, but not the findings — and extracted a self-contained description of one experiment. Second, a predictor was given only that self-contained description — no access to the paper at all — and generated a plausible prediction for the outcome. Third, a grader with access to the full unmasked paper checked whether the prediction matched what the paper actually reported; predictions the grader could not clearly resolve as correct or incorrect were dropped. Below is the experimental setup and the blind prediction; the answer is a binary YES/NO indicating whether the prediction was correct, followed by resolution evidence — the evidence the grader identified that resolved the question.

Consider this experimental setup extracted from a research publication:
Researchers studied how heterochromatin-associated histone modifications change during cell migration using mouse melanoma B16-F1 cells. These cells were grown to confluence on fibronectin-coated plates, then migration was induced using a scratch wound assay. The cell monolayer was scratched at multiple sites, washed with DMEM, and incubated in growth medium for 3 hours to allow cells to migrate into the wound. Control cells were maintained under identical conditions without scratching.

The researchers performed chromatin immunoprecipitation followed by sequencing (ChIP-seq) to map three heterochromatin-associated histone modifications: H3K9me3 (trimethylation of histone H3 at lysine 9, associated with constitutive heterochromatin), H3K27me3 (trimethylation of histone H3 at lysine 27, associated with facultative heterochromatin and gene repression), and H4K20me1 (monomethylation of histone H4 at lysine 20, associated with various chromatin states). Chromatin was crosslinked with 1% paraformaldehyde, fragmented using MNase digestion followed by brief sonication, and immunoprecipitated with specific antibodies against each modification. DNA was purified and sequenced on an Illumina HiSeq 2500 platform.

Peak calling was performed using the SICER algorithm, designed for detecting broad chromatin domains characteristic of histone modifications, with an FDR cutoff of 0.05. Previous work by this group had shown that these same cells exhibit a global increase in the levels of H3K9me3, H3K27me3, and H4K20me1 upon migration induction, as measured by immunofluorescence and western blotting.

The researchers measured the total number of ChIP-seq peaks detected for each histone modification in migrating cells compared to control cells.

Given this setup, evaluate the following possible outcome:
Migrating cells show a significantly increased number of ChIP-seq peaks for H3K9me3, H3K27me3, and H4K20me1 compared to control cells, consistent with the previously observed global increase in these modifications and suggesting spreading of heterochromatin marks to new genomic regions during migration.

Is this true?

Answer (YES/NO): NO